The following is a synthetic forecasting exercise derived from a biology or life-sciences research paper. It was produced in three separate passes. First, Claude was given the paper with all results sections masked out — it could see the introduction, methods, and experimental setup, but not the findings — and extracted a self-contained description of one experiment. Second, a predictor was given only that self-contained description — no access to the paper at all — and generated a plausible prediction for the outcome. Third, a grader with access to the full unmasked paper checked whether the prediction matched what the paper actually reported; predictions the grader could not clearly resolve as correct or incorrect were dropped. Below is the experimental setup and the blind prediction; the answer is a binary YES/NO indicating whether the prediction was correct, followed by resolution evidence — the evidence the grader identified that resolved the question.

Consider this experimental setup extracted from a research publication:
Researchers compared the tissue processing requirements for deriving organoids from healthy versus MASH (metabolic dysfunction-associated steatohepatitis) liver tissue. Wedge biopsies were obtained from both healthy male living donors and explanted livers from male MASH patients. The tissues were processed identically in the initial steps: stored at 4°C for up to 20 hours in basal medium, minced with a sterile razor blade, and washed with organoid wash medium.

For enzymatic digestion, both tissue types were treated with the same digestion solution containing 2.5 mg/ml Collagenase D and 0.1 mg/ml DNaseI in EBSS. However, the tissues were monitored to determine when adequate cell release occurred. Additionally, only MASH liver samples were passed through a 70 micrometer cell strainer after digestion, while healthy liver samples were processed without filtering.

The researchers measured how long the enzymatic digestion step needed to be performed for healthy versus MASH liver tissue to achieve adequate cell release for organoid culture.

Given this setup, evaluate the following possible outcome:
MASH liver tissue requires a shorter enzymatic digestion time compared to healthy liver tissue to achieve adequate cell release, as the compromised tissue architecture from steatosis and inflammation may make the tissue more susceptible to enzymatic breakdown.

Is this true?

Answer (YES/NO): NO